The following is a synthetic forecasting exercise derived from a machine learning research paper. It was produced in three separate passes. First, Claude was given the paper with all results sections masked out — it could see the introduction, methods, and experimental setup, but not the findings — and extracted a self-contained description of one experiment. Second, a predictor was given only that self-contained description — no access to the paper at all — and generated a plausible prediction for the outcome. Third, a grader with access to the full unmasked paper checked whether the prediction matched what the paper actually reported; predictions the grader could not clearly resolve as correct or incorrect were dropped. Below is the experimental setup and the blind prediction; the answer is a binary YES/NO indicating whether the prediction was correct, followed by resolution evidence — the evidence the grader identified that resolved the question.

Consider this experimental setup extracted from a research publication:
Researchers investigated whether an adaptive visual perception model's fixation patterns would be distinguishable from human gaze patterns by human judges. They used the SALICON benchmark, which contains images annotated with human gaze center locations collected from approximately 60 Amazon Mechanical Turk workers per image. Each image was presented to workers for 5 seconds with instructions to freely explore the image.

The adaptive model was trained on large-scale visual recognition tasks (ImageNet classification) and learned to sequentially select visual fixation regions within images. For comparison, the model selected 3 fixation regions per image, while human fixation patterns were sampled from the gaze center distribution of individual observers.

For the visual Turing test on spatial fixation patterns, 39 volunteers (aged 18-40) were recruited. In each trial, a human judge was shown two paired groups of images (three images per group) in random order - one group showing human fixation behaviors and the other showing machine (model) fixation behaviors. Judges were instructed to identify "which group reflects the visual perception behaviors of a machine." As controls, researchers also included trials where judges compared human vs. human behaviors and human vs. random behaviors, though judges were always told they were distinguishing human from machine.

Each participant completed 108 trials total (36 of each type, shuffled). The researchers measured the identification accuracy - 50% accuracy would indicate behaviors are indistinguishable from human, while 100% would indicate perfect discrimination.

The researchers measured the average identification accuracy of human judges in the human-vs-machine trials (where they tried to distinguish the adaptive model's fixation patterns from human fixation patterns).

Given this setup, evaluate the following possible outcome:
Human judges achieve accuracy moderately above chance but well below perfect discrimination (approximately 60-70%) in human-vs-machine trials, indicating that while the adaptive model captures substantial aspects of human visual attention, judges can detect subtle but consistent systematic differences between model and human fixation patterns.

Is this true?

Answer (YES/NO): NO